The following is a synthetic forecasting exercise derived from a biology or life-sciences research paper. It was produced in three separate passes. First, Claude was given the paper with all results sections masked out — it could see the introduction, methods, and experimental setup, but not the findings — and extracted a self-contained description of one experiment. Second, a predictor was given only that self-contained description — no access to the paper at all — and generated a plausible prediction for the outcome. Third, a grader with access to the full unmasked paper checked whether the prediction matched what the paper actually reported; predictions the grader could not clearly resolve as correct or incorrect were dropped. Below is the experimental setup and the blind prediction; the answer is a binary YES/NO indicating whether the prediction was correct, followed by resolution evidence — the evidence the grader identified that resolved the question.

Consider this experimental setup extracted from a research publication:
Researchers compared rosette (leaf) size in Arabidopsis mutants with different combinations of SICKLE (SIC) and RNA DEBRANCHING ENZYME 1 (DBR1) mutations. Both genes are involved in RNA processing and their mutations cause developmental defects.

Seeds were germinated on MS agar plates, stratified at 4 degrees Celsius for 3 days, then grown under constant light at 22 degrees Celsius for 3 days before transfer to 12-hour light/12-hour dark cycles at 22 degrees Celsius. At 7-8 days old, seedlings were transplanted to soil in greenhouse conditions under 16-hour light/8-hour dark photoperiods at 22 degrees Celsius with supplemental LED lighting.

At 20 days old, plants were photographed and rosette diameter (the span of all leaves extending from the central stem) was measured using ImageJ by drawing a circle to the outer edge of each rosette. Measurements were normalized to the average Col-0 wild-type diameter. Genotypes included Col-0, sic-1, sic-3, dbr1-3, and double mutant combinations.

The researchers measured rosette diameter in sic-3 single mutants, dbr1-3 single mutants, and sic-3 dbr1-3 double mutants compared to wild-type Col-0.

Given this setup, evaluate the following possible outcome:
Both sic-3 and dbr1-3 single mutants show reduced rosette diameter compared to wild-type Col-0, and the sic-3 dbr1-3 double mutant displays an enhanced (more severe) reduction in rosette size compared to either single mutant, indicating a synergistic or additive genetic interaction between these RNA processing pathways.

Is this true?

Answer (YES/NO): NO